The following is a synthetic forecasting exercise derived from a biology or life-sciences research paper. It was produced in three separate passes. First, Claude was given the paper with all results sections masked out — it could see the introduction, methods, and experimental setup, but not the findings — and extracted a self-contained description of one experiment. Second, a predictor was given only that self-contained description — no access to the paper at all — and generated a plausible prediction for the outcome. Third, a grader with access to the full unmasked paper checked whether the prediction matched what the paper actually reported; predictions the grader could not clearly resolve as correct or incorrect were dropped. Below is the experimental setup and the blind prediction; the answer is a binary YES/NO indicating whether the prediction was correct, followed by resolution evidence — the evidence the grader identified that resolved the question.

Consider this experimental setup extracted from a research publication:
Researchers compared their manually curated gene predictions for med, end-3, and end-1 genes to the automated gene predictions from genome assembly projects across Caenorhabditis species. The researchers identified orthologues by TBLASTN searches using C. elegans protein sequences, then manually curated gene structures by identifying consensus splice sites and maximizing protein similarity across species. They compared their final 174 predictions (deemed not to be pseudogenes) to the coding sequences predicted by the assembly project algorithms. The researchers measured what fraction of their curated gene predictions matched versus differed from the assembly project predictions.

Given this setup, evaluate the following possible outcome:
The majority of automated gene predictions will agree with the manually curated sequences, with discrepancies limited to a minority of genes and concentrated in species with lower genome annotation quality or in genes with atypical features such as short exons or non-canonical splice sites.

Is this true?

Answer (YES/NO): NO